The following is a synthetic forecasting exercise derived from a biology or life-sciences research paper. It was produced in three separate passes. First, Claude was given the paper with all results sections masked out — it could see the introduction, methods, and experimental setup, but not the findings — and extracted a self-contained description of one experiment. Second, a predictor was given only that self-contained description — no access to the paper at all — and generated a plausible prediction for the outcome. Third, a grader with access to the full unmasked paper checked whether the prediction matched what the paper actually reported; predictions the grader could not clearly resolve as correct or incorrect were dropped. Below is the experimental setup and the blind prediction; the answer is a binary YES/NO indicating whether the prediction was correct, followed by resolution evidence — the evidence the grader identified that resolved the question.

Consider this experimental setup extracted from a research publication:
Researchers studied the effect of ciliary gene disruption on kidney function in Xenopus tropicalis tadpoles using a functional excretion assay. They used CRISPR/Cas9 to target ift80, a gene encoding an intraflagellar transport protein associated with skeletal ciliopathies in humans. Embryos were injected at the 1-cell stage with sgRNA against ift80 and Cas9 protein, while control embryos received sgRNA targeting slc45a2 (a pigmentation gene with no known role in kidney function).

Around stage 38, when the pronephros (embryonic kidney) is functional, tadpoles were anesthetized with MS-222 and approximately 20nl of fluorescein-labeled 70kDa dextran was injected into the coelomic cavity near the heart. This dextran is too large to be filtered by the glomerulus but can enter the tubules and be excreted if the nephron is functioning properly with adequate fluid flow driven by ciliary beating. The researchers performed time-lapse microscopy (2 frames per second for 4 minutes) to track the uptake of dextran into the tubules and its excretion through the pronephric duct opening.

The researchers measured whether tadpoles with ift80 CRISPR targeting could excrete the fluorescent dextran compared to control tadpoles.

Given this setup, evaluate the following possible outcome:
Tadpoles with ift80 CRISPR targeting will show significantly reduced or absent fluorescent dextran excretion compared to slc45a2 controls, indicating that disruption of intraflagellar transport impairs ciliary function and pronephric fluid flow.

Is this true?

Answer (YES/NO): YES